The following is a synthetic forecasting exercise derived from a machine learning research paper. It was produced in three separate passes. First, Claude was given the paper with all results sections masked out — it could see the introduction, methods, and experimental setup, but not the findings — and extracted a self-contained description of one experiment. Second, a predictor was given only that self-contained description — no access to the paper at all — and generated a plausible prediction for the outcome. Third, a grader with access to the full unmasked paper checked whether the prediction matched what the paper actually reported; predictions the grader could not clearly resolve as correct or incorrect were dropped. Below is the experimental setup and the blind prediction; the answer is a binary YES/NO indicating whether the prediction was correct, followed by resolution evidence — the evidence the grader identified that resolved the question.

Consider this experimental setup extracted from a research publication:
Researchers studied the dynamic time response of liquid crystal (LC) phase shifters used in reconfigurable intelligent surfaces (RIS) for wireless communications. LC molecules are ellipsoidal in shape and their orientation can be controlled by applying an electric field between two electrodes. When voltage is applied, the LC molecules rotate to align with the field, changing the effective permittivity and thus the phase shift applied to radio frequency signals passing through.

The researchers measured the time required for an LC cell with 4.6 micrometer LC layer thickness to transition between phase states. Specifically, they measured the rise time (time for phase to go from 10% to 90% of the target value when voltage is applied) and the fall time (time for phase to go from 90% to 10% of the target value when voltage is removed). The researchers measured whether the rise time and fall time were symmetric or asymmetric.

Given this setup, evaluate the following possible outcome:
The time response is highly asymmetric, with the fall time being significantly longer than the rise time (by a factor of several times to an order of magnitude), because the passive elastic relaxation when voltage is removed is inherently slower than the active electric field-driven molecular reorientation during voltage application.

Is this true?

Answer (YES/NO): YES